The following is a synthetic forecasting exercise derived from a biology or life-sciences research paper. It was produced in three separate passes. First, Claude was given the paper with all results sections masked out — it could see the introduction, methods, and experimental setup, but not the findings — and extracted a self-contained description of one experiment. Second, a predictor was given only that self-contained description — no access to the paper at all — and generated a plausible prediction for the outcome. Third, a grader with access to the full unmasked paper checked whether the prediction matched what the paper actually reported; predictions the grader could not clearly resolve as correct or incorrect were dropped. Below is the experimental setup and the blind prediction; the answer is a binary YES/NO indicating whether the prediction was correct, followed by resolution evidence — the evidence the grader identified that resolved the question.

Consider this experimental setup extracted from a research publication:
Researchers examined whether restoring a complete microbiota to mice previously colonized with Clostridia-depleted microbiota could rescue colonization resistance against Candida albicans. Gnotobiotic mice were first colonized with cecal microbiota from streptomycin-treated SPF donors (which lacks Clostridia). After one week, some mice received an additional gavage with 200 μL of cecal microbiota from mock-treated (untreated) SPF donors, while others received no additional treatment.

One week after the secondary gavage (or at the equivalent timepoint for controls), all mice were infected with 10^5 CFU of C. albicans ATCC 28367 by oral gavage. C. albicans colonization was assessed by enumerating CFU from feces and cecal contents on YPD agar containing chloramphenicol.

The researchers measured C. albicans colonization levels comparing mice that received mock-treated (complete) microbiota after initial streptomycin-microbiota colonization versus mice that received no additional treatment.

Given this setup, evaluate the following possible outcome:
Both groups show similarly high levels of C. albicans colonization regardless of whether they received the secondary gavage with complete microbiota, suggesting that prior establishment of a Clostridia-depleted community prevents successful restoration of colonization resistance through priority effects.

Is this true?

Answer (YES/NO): NO